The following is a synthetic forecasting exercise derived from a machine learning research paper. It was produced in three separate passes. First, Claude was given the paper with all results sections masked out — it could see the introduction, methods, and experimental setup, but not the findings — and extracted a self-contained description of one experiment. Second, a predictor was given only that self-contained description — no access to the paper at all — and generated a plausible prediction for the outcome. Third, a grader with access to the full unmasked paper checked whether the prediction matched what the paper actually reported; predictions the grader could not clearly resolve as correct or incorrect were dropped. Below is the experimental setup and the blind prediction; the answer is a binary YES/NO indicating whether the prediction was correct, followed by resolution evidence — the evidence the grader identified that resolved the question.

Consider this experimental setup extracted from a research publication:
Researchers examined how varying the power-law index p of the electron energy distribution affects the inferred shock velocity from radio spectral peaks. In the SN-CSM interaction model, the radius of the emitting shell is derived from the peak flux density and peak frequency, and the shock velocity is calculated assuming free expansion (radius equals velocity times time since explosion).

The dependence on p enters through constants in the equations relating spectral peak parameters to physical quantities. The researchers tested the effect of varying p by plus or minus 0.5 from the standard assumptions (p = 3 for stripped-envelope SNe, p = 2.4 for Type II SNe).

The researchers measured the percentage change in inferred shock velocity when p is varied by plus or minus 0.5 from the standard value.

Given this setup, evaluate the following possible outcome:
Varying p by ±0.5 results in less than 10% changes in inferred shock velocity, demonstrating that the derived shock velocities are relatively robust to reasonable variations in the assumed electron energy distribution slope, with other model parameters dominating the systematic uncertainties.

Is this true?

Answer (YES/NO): NO